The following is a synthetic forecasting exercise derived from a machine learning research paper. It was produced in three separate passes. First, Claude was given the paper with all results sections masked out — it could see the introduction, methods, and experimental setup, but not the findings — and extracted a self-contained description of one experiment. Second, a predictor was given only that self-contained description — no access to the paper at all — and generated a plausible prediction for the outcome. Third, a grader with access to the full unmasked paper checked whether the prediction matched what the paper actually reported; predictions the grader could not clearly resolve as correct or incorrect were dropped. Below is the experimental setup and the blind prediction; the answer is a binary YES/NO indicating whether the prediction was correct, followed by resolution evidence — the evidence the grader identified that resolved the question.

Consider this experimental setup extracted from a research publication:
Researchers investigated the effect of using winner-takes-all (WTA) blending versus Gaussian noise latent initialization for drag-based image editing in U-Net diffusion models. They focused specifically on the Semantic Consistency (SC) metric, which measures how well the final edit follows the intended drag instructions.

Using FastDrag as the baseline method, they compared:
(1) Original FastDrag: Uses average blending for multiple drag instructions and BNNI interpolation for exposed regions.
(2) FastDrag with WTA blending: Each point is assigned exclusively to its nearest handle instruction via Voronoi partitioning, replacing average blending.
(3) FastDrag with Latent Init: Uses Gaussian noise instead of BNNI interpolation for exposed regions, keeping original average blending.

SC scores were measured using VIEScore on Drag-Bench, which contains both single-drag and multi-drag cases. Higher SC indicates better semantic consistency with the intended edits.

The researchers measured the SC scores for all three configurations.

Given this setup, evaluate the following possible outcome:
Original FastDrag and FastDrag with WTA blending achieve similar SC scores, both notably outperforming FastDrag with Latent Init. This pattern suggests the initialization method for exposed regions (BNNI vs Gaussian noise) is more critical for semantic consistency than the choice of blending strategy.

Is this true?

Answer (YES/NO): NO